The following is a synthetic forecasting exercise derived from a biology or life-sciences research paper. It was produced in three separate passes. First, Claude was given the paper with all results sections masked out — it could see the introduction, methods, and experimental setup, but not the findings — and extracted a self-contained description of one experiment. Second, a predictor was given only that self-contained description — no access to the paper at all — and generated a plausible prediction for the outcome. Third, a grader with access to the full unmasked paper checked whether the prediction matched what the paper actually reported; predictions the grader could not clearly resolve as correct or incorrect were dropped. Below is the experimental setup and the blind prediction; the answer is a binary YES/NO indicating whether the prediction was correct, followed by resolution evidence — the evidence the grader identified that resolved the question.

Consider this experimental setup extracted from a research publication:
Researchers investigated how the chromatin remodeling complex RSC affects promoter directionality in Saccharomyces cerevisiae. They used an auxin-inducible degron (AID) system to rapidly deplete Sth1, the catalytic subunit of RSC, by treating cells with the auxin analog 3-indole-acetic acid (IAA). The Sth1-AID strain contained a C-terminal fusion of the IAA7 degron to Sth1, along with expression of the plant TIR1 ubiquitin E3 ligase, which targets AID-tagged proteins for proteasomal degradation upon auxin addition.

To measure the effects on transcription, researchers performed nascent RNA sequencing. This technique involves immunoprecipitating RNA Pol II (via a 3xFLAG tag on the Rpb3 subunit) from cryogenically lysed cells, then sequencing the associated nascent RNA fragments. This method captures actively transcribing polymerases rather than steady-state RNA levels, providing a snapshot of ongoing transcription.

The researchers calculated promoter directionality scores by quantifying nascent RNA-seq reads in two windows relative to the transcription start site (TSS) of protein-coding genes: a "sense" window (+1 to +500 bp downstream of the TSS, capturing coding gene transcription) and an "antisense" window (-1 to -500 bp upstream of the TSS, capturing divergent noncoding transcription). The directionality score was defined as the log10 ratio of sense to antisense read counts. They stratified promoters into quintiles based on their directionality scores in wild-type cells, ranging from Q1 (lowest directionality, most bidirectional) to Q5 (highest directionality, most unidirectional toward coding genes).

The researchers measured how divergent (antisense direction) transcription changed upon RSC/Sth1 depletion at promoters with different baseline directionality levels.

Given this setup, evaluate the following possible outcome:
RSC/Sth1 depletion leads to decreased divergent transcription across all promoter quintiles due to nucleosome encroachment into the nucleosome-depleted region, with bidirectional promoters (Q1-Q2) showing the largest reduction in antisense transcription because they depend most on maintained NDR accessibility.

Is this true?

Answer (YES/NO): NO